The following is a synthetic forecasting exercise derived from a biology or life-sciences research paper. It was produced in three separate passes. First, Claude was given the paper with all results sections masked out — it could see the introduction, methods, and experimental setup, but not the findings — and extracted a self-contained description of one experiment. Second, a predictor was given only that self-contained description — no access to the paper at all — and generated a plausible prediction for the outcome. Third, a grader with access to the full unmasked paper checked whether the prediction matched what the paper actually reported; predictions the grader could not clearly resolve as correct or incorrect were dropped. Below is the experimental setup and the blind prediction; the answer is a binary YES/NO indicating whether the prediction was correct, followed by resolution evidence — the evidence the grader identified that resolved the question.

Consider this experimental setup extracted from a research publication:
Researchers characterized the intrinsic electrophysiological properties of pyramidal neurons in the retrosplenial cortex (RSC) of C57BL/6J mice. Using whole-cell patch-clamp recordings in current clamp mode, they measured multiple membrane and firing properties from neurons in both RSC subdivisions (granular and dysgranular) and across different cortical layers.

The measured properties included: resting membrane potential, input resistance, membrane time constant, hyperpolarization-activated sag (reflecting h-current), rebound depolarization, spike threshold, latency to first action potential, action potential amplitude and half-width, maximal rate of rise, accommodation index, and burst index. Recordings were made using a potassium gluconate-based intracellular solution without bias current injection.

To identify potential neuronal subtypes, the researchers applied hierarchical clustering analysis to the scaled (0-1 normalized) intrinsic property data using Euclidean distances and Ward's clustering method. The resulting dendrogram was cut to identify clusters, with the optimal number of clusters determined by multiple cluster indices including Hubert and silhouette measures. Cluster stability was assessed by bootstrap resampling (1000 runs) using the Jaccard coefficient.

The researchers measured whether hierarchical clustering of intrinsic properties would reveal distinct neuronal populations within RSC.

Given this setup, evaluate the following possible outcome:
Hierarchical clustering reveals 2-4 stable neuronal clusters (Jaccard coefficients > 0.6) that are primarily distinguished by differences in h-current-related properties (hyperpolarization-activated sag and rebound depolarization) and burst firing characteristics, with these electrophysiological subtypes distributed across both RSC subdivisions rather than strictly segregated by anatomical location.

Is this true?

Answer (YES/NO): NO